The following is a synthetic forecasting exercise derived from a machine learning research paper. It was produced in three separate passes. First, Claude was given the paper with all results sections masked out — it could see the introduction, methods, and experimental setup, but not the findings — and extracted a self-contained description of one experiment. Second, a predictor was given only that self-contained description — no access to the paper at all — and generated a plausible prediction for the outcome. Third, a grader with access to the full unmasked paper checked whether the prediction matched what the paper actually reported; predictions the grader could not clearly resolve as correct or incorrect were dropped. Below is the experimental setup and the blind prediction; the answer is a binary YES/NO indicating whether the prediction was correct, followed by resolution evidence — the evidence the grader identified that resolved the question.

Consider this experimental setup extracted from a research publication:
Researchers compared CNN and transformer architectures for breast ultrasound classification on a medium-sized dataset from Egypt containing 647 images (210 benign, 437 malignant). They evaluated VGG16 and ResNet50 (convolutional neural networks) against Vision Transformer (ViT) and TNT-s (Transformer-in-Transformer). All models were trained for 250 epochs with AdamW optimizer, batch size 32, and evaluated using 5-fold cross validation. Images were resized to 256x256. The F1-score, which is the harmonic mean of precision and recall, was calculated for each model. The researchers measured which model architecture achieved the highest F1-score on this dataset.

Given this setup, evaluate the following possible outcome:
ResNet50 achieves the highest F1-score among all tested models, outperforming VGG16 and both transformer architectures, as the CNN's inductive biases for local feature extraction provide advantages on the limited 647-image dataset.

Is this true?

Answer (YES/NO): NO